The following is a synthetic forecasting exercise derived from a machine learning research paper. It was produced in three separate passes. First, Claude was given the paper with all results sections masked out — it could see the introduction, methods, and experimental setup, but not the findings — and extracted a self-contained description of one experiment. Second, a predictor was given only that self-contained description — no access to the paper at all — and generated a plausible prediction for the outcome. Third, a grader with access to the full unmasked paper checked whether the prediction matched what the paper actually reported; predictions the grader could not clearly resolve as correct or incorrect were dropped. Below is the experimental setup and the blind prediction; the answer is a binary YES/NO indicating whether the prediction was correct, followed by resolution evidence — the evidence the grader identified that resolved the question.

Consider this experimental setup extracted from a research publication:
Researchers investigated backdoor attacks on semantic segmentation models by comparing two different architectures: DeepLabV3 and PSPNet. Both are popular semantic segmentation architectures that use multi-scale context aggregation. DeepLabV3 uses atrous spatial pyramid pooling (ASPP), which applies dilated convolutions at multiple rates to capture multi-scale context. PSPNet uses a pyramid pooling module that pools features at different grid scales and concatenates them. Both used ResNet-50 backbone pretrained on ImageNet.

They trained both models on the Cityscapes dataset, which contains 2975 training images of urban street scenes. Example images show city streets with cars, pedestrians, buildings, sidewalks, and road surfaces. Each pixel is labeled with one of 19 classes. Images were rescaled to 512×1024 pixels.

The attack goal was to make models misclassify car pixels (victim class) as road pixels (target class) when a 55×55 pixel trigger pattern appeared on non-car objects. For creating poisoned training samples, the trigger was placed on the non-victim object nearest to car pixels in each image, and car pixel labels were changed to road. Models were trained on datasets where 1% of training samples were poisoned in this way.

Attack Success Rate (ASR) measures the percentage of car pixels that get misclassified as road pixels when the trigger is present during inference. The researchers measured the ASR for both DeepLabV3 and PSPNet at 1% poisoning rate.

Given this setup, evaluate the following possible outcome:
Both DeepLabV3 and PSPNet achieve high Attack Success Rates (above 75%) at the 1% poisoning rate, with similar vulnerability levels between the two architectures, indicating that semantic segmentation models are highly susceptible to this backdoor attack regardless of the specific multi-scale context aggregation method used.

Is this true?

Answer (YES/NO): NO